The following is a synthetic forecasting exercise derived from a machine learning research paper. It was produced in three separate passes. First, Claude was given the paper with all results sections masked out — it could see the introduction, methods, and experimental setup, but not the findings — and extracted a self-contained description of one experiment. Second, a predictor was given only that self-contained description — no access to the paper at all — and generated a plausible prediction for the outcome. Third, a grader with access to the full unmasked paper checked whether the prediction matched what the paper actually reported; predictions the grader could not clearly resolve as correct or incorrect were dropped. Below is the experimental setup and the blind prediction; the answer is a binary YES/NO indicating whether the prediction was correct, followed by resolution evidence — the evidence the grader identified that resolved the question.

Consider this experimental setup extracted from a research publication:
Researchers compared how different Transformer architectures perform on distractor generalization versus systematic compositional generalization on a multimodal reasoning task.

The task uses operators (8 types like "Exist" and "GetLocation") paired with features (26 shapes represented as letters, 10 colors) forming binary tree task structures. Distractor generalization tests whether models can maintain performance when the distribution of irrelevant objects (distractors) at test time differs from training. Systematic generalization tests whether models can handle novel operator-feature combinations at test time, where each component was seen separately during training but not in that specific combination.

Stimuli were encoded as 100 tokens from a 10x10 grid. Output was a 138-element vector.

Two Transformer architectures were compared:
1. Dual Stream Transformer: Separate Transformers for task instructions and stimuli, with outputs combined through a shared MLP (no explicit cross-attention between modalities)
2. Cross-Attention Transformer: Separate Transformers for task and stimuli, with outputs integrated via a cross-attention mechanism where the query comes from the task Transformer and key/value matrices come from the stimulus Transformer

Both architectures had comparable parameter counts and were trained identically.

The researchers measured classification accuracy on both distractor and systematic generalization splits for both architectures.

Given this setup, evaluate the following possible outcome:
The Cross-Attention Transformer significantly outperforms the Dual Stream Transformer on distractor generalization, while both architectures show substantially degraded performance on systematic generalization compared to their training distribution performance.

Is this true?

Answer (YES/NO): NO